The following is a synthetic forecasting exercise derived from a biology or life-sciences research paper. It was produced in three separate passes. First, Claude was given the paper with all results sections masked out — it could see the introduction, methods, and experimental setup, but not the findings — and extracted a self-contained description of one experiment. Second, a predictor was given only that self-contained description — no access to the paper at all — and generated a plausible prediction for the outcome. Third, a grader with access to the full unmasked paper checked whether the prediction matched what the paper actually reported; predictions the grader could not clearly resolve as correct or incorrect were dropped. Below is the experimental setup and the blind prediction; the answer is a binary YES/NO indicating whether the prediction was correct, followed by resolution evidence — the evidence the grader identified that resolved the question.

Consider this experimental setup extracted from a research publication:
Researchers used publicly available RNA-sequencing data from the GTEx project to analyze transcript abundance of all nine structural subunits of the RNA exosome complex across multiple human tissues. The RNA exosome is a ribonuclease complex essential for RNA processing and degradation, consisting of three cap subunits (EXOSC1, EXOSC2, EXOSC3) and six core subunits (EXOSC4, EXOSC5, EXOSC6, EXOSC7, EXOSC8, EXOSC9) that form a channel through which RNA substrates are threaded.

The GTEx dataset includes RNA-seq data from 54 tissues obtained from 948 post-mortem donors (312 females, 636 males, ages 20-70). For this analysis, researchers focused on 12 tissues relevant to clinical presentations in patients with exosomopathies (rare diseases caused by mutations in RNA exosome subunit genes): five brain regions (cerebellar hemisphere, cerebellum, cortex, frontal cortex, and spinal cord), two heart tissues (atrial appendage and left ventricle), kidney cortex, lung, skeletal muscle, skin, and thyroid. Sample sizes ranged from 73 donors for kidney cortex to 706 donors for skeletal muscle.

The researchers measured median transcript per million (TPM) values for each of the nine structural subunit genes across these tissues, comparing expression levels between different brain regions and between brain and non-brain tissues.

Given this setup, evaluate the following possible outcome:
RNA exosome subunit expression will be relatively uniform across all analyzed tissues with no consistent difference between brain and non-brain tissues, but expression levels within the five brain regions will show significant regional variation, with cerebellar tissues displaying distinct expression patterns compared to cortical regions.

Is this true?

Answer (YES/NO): NO